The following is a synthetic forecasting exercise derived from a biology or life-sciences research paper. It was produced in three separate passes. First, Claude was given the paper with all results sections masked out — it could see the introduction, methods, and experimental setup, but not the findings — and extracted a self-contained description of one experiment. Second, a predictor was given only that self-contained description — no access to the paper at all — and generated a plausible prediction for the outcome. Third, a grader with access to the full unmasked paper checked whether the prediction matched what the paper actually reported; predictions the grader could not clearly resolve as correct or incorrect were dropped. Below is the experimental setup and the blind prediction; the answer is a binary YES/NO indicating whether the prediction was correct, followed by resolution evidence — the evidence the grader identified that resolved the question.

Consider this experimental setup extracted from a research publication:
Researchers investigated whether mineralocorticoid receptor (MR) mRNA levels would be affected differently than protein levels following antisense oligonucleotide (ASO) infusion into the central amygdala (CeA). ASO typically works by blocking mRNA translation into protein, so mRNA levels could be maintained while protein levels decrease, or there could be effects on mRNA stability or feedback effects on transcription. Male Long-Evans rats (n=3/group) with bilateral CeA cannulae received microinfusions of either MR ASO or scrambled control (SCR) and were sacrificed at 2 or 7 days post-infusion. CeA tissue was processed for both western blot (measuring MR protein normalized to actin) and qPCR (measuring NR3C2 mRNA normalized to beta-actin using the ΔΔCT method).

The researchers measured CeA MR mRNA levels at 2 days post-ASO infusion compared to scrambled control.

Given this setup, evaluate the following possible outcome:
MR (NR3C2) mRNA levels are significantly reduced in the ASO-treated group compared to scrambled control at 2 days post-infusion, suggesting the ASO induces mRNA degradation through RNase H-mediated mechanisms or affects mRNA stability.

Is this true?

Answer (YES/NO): NO